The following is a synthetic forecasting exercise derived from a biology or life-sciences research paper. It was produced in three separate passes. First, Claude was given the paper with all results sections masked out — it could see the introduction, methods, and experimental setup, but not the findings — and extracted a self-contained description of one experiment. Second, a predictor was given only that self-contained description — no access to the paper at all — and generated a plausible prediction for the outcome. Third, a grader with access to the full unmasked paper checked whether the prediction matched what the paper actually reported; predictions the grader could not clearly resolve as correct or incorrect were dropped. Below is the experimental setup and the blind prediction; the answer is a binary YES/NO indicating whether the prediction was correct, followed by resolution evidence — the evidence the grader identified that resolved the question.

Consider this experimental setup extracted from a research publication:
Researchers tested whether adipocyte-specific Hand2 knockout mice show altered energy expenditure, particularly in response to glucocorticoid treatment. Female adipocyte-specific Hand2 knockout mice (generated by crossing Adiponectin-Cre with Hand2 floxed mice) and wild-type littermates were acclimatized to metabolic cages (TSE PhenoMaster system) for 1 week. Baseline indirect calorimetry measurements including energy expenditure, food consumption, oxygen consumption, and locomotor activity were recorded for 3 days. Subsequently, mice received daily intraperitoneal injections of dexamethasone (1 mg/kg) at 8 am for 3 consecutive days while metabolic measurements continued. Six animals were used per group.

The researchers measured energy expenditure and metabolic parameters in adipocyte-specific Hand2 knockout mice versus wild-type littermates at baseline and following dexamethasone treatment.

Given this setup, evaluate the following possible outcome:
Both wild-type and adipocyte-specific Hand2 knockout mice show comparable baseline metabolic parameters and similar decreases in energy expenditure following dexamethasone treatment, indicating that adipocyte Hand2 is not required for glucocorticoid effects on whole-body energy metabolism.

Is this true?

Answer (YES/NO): NO